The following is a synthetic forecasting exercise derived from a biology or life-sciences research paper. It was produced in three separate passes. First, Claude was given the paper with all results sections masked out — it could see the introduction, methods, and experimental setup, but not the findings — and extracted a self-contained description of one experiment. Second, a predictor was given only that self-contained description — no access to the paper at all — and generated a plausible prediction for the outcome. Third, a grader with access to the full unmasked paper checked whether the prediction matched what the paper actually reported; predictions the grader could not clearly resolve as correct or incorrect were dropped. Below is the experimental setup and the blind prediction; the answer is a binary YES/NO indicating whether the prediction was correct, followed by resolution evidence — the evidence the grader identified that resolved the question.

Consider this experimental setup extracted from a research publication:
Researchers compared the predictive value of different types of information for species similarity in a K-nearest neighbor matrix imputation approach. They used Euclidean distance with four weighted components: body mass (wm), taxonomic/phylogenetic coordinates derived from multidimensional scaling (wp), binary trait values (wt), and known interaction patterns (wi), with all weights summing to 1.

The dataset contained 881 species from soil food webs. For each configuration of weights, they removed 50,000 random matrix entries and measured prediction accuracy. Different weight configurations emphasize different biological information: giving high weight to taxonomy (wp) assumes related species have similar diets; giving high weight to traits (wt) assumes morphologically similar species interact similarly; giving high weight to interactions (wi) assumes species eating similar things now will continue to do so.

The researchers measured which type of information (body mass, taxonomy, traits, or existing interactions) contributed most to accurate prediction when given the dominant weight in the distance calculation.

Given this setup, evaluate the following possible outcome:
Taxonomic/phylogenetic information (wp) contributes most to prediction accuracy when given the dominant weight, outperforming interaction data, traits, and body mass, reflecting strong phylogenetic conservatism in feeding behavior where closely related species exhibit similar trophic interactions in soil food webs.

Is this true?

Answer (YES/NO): NO